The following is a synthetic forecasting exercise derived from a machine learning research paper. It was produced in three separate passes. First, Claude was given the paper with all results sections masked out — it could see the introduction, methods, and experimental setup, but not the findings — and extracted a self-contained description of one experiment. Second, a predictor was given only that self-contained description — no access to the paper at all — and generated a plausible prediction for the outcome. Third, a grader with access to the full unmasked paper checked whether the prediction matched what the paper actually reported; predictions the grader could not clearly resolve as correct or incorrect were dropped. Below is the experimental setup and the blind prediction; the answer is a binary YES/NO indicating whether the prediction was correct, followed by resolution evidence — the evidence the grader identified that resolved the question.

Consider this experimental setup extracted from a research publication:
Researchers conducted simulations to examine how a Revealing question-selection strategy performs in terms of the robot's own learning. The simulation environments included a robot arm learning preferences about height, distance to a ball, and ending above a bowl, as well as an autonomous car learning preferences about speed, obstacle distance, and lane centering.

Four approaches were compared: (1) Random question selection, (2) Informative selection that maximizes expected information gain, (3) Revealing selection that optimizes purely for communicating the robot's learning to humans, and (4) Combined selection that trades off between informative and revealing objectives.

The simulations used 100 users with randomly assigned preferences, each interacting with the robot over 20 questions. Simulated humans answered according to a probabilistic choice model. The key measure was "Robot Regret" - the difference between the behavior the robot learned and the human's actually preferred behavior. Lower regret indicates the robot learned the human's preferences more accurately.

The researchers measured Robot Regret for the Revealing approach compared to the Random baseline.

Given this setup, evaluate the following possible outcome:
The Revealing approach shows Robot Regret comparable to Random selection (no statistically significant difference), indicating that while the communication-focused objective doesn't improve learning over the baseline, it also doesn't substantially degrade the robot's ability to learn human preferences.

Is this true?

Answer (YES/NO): YES